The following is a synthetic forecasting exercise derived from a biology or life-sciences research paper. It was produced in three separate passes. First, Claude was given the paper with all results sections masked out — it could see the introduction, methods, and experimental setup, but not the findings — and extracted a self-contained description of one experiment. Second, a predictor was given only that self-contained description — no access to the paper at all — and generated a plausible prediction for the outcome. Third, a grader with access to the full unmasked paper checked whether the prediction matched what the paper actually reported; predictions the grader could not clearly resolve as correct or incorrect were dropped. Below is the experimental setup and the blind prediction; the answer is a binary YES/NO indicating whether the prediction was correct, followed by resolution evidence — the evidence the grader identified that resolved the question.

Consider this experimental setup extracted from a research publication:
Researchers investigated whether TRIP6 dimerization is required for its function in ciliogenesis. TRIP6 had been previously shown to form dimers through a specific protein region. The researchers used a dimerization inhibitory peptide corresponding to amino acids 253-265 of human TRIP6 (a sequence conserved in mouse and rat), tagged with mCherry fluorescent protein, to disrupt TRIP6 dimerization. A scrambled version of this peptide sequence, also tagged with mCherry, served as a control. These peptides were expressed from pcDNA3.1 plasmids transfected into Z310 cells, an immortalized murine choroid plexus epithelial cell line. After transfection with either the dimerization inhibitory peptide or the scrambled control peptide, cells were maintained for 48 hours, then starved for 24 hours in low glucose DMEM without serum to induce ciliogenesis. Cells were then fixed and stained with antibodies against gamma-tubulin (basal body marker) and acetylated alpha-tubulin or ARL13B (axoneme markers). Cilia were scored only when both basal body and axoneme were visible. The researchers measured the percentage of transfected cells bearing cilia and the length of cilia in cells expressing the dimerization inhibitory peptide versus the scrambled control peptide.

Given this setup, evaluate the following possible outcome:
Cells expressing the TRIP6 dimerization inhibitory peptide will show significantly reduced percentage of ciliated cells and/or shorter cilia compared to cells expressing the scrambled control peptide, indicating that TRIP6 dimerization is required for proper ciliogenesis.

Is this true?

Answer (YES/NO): YES